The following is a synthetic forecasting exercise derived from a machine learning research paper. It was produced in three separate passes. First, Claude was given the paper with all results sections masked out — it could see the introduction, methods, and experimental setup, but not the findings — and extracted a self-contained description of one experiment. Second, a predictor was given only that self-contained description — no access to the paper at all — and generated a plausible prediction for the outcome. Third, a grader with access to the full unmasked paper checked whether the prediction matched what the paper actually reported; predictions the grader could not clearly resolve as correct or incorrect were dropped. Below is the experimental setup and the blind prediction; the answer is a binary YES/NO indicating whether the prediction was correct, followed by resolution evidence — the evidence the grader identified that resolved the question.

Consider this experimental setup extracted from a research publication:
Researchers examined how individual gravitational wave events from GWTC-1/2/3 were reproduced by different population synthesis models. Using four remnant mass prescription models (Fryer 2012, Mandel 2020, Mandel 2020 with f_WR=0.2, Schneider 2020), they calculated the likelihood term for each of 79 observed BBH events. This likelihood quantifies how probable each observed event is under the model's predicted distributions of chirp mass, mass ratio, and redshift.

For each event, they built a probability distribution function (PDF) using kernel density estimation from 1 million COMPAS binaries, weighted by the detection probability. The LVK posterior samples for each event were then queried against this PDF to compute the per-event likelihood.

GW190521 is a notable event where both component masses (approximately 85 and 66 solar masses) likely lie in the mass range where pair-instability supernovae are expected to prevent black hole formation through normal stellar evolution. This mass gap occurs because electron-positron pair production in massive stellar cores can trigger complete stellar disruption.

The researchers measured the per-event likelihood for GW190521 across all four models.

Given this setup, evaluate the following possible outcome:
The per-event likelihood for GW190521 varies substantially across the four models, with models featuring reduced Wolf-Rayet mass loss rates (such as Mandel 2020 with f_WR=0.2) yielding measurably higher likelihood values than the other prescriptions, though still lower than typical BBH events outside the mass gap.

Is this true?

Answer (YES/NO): NO